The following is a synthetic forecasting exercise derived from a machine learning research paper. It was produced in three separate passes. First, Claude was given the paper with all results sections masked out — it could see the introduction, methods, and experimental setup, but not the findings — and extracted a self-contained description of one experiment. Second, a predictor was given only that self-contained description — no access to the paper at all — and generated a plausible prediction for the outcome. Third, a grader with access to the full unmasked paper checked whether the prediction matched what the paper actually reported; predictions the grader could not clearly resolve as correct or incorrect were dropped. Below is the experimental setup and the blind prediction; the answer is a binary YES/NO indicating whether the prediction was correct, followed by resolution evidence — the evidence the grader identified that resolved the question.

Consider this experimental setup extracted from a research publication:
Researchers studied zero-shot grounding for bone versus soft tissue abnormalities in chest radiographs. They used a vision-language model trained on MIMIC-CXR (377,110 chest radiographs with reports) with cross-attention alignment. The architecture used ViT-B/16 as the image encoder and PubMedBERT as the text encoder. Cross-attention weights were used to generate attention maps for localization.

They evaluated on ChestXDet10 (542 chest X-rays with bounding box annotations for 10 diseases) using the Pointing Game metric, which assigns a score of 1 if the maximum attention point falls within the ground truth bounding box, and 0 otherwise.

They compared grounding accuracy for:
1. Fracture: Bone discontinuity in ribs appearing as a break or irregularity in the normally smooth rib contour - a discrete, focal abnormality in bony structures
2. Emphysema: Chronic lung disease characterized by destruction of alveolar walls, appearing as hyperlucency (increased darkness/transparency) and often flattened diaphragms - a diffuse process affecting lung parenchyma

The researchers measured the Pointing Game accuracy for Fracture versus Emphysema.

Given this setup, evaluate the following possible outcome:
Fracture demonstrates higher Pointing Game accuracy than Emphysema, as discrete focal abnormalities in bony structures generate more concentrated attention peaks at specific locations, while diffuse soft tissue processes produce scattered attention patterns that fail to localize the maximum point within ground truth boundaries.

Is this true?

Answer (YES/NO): NO